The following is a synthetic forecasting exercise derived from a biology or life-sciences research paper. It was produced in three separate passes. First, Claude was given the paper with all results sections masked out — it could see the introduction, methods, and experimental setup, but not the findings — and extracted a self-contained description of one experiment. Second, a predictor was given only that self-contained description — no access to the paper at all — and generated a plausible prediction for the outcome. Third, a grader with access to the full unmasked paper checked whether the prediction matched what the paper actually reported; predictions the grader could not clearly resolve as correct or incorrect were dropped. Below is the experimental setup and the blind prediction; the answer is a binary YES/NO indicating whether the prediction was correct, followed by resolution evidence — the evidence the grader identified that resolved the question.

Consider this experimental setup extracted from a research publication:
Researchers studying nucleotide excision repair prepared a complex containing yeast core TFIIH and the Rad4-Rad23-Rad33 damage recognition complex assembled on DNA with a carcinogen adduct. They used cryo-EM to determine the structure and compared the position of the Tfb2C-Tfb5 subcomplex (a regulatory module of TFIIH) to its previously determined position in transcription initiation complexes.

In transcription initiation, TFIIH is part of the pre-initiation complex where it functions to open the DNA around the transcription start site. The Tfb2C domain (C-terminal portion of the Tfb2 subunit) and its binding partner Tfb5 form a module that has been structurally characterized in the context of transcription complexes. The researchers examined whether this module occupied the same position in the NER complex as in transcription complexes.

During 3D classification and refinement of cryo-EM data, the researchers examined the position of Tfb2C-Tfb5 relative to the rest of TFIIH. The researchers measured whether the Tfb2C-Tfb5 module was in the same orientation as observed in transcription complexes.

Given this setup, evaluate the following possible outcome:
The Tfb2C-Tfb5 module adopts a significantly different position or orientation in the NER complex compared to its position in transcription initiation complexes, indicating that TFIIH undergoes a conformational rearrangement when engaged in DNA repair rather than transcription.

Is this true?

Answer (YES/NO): YES